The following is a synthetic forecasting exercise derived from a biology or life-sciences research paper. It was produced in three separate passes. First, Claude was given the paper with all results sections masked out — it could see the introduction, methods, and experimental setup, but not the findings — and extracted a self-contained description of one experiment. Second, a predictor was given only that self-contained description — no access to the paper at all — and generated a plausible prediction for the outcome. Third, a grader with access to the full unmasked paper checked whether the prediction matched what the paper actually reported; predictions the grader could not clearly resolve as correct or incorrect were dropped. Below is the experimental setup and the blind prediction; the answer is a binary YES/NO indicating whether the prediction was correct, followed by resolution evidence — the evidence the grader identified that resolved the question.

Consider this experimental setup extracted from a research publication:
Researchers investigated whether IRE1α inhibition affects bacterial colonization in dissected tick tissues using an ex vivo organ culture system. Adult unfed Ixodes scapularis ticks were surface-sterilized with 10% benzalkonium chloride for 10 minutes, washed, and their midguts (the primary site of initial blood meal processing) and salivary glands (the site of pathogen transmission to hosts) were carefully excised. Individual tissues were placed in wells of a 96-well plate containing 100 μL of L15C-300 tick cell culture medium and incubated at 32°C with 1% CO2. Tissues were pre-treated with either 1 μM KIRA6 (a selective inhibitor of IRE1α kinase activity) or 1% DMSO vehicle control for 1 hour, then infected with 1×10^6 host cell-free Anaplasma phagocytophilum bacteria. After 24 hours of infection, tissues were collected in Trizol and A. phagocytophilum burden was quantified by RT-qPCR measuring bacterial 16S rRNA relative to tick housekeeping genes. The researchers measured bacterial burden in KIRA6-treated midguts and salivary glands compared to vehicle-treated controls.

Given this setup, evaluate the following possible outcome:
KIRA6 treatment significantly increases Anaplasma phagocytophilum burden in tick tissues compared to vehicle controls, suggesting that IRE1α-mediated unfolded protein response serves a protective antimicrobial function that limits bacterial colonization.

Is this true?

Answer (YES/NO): YES